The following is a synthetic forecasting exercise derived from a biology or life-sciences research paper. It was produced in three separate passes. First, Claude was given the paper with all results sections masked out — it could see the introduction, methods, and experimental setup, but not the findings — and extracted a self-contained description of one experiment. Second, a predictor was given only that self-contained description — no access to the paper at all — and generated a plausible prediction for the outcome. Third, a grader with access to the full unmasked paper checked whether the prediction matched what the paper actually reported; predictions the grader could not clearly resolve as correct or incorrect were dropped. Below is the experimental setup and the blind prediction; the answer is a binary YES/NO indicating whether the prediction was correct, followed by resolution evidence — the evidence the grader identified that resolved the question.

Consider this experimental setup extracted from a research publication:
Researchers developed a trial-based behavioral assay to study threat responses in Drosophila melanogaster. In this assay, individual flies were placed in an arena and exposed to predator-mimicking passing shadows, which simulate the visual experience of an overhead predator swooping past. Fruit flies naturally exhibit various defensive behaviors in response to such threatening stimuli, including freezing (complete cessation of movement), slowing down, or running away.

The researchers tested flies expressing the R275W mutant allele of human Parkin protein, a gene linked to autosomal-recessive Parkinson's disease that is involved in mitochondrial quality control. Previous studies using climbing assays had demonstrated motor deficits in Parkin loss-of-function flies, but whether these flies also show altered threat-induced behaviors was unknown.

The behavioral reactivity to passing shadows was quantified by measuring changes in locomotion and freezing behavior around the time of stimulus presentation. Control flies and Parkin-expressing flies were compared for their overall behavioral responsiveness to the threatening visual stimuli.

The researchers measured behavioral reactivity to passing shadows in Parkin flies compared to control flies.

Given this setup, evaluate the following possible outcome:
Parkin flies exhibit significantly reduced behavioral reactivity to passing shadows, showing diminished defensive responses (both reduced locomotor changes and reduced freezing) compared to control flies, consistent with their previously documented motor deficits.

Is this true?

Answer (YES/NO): YES